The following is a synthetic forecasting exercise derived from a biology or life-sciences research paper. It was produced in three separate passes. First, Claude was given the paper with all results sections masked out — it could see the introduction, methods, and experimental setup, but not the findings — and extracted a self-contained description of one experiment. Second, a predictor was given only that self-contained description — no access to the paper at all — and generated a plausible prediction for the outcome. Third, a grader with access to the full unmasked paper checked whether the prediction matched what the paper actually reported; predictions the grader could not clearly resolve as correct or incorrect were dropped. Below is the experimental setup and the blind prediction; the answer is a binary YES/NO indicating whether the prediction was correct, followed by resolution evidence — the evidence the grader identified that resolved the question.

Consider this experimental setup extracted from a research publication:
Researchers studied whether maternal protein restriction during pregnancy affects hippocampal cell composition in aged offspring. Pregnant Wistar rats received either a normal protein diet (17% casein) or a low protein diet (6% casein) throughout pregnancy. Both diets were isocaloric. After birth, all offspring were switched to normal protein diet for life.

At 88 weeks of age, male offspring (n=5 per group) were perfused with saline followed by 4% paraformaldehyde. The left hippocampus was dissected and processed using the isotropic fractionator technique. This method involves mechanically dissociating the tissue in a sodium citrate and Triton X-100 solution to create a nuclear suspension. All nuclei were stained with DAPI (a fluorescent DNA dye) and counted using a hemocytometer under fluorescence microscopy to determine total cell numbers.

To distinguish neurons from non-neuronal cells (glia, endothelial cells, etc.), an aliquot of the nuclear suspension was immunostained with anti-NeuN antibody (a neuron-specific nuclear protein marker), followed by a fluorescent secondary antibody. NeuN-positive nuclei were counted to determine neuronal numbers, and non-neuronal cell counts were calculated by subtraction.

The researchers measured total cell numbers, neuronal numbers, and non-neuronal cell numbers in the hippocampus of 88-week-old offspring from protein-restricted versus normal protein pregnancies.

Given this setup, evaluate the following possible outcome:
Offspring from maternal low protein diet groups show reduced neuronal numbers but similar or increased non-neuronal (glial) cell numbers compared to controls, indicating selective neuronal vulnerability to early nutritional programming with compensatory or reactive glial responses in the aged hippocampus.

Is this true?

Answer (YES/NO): NO